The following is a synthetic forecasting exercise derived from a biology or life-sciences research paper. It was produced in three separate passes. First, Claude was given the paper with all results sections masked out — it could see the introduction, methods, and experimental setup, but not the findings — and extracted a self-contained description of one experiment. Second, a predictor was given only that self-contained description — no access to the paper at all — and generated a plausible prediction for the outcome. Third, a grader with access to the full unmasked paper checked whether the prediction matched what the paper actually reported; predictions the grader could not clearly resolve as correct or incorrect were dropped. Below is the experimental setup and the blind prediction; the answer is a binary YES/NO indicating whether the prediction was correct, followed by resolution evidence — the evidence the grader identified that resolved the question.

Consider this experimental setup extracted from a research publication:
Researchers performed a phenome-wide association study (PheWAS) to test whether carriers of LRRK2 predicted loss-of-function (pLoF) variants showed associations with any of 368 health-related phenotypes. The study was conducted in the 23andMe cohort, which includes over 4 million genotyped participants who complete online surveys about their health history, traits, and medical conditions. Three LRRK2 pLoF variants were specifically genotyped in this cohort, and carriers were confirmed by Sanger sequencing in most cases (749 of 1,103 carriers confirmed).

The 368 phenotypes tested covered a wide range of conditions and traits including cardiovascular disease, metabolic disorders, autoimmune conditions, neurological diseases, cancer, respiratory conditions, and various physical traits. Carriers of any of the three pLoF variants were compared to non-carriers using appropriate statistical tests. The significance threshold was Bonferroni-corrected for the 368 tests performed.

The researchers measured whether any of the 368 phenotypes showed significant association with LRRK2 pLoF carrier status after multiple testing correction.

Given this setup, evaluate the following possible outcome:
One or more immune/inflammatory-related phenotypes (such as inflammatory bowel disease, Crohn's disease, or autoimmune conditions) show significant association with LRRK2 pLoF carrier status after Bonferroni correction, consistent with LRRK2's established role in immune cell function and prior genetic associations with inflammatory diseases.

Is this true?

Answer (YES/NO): NO